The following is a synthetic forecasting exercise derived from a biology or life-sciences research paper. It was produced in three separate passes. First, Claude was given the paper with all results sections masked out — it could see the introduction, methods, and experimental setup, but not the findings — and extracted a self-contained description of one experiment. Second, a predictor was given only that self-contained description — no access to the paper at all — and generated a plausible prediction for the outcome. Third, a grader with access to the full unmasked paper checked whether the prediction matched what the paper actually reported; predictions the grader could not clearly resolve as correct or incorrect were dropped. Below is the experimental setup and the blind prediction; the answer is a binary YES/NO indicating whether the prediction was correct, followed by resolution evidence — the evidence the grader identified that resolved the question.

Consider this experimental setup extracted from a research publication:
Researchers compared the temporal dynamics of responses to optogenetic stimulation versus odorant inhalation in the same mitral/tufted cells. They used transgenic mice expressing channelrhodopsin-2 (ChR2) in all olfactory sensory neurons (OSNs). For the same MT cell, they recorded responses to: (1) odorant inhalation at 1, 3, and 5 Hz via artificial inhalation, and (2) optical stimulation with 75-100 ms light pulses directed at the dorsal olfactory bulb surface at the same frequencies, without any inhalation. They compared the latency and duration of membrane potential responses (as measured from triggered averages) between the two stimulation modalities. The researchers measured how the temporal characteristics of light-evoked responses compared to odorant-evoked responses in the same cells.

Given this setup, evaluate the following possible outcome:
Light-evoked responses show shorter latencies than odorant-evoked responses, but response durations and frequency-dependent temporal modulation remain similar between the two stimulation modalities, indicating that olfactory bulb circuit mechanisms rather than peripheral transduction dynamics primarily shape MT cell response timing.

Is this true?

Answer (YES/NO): NO